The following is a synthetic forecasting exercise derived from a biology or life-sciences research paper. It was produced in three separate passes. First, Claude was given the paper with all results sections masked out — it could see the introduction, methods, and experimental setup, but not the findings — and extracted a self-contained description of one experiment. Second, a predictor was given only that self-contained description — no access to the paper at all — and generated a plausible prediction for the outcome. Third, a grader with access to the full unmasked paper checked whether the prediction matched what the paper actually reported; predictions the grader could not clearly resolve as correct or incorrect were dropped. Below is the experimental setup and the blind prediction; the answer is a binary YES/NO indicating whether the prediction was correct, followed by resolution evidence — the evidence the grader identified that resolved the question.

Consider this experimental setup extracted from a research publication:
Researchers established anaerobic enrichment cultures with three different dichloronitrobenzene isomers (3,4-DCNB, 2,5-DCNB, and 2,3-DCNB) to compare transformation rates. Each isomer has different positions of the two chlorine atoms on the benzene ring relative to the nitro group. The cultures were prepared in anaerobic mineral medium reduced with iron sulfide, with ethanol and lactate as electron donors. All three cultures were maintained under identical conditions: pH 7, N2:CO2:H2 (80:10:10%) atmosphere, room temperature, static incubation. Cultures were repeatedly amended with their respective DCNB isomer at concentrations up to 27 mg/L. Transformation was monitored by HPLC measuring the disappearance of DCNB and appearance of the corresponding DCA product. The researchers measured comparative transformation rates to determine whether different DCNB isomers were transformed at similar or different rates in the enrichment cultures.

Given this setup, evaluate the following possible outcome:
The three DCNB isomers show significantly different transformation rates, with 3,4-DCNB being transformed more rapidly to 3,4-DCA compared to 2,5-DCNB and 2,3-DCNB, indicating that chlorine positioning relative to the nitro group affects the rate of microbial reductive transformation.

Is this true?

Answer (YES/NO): NO